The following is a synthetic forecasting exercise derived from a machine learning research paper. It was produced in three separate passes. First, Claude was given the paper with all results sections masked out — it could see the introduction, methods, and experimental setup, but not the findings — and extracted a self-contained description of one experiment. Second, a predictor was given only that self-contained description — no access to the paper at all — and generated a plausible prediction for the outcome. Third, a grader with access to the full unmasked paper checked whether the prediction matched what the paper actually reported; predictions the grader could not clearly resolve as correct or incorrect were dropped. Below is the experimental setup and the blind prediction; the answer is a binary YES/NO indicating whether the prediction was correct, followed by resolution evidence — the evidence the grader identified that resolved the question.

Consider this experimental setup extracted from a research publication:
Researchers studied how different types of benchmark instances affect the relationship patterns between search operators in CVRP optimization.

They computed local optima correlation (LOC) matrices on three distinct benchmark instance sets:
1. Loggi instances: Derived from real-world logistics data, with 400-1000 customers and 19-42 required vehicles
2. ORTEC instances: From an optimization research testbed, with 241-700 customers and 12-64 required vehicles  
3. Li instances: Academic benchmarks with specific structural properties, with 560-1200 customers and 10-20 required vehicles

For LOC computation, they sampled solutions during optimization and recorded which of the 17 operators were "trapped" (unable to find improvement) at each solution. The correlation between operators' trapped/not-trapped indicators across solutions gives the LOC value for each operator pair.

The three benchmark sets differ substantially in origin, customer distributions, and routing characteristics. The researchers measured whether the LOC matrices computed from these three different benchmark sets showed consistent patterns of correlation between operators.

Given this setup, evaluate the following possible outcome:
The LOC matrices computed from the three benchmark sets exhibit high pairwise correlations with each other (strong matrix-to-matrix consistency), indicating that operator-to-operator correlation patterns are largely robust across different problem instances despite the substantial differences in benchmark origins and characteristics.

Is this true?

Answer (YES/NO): YES